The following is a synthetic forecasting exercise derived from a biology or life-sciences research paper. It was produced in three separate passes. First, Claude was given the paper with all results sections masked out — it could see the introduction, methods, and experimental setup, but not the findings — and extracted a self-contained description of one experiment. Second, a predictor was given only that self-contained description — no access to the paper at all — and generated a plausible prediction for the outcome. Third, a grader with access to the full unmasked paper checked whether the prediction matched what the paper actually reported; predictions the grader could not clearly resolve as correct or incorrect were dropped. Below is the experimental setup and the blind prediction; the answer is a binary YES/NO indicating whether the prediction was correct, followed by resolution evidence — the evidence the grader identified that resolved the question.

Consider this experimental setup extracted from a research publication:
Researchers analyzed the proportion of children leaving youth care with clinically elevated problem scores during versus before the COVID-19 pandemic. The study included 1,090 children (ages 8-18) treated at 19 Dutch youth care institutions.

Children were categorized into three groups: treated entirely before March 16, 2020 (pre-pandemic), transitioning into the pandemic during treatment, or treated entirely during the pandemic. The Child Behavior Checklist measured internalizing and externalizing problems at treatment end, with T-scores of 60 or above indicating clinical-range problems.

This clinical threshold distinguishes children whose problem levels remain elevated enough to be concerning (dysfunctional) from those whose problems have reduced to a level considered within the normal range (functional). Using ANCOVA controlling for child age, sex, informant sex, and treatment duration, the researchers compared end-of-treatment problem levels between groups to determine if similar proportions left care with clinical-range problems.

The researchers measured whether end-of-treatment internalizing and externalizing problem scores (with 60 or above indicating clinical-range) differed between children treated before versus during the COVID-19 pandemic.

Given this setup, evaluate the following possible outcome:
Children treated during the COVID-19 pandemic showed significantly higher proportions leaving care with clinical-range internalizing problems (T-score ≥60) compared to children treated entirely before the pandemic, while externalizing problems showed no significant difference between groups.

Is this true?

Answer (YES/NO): NO